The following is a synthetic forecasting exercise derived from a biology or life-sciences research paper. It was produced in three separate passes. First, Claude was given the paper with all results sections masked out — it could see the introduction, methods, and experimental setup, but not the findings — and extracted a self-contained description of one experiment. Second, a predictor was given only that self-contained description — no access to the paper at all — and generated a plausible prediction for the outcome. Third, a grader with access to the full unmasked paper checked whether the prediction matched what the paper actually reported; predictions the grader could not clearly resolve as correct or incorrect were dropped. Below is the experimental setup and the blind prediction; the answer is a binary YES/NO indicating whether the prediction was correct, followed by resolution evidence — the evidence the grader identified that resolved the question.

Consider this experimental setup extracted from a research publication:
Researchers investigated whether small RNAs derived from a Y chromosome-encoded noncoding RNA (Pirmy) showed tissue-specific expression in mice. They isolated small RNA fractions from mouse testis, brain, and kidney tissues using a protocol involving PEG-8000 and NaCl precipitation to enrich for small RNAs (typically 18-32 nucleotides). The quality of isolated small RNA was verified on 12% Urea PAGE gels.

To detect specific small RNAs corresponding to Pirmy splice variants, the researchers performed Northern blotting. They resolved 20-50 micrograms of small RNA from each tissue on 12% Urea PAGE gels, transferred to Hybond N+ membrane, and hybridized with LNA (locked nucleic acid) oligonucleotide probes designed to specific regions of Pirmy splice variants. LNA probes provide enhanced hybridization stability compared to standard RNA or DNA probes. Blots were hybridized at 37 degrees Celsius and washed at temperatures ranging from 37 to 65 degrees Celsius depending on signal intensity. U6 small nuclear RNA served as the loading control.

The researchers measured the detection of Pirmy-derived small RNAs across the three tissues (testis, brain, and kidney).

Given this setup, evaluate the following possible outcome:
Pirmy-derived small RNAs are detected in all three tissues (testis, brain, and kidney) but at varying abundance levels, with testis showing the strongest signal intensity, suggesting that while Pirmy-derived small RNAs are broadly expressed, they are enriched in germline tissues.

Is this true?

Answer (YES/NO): NO